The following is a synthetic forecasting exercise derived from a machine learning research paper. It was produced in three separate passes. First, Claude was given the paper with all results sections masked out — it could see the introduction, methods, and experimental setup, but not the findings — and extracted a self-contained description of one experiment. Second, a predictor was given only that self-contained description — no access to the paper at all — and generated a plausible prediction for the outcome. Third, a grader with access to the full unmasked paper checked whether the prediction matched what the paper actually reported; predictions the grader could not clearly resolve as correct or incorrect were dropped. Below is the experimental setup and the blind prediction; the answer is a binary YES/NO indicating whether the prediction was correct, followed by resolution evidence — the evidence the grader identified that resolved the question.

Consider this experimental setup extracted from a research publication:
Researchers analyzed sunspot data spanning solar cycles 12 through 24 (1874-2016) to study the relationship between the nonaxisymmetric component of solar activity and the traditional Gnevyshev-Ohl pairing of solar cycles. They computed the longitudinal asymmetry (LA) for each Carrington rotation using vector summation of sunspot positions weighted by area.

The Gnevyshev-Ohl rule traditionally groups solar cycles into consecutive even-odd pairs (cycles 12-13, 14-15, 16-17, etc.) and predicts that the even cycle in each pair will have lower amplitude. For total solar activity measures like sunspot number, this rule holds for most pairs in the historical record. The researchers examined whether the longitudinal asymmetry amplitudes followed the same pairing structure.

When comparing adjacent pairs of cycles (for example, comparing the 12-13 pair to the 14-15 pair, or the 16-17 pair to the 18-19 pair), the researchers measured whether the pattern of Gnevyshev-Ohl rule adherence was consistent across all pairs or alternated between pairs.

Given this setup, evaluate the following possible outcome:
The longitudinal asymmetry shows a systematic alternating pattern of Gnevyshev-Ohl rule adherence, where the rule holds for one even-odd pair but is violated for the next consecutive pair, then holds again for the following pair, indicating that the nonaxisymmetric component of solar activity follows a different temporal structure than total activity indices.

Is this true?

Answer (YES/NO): YES